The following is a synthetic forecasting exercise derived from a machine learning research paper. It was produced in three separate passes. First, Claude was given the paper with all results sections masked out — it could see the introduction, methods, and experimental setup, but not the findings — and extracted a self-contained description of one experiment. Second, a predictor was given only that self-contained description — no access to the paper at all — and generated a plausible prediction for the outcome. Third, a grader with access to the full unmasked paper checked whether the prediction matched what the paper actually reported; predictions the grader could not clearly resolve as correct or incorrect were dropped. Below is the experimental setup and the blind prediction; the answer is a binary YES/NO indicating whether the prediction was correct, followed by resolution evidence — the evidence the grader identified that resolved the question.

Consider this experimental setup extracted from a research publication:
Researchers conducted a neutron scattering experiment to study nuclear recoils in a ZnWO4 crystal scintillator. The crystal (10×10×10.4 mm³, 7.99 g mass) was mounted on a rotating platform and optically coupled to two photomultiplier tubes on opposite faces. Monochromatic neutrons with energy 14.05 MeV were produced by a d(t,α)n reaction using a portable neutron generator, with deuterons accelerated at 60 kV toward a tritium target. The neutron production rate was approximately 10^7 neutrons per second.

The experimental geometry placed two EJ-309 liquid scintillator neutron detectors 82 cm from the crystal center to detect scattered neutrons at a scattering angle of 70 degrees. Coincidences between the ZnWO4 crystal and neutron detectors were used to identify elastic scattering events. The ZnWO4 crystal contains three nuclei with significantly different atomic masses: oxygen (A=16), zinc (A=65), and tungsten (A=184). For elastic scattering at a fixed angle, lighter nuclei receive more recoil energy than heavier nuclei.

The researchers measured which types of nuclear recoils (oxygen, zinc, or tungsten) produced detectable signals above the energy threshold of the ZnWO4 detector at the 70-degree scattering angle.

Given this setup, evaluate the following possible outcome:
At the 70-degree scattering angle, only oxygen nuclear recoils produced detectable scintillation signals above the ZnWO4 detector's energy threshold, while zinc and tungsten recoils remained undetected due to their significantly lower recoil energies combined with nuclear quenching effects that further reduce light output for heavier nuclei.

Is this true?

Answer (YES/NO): YES